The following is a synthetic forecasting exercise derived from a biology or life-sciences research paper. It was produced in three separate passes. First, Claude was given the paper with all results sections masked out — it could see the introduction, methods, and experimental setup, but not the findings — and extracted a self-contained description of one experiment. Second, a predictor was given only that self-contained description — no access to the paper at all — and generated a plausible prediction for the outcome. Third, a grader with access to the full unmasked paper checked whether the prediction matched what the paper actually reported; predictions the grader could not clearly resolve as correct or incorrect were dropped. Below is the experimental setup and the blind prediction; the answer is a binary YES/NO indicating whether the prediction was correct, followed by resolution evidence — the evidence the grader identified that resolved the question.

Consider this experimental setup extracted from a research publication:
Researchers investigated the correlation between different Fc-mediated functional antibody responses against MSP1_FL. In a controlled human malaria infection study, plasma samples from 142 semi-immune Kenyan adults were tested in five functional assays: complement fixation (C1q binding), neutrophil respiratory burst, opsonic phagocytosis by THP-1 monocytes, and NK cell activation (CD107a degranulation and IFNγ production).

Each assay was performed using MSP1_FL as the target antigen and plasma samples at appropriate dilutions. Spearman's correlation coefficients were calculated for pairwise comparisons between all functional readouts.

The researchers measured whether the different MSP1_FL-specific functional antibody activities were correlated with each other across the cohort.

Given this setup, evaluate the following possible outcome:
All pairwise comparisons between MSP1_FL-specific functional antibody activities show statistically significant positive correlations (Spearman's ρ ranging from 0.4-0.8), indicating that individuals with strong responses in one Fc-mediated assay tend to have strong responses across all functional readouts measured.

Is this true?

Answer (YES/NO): NO